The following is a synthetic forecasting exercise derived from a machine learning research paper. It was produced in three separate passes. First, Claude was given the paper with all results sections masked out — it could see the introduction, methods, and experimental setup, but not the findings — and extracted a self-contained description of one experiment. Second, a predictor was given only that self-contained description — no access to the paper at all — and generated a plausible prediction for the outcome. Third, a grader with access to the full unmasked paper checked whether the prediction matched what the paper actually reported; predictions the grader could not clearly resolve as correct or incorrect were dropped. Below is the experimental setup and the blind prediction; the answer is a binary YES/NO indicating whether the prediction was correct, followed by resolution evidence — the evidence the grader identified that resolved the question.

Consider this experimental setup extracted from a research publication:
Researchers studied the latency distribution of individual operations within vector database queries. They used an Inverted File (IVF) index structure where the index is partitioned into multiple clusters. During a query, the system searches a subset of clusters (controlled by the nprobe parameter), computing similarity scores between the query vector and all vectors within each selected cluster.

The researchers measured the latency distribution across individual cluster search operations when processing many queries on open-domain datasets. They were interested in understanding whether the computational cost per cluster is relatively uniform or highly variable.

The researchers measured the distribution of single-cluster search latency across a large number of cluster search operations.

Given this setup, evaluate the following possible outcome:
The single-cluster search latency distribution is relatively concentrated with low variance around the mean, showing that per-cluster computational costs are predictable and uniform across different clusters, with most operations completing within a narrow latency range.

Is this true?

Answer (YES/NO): NO